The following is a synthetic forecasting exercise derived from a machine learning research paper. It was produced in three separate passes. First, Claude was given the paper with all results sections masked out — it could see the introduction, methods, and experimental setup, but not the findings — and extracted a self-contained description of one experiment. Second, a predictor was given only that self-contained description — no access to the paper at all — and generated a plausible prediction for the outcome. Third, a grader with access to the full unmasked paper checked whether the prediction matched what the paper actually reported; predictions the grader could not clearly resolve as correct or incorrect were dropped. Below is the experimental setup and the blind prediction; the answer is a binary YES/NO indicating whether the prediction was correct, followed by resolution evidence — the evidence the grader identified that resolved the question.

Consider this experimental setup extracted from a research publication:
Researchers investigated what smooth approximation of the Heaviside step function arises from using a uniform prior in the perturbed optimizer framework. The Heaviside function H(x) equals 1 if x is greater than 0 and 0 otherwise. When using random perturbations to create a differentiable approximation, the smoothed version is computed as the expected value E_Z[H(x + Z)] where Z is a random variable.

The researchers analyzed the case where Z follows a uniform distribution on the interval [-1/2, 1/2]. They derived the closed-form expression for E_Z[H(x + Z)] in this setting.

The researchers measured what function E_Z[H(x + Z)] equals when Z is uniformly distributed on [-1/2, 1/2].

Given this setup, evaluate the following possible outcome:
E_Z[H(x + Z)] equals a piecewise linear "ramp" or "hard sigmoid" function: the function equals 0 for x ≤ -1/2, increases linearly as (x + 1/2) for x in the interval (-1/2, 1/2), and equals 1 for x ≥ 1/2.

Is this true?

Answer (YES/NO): YES